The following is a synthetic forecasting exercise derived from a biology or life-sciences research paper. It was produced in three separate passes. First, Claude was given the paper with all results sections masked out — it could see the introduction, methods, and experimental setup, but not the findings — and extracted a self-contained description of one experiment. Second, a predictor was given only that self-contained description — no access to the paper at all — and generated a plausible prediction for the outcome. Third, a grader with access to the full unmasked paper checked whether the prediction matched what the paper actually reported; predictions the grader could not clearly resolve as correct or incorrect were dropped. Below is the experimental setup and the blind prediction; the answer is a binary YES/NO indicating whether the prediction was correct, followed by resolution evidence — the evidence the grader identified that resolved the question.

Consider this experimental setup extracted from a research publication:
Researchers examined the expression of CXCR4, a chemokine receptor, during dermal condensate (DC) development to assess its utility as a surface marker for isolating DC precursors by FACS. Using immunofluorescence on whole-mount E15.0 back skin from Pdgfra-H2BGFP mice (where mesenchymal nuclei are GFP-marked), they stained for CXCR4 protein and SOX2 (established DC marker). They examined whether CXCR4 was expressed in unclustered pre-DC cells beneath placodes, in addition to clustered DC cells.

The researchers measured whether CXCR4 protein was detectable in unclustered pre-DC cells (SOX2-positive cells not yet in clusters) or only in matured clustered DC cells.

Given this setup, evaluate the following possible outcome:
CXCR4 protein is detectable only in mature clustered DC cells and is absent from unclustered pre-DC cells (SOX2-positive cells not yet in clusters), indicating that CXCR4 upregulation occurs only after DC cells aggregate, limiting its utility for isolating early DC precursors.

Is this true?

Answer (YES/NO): YES